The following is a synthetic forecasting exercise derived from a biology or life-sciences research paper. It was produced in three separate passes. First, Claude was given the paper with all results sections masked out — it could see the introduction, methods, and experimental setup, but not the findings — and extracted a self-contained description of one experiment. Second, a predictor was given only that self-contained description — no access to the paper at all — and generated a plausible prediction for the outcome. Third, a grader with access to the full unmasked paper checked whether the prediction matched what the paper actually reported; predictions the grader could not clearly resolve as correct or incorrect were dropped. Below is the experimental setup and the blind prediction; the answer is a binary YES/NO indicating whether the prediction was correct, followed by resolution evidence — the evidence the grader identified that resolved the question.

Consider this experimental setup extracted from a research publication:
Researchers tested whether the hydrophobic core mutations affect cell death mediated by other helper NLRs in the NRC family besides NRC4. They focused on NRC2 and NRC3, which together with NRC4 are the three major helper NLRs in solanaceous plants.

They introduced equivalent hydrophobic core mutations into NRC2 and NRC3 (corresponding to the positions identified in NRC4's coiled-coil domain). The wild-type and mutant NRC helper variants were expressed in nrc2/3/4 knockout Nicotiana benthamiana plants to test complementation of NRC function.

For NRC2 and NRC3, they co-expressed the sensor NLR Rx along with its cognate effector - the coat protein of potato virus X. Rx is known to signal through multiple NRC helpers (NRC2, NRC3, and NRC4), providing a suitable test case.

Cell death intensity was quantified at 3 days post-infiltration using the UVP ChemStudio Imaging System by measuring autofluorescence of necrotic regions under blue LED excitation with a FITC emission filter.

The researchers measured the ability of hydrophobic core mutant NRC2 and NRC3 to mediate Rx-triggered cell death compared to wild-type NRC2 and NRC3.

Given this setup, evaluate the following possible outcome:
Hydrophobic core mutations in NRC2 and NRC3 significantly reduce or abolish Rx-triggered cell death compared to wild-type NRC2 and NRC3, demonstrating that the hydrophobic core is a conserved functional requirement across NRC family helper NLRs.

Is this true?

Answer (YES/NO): NO